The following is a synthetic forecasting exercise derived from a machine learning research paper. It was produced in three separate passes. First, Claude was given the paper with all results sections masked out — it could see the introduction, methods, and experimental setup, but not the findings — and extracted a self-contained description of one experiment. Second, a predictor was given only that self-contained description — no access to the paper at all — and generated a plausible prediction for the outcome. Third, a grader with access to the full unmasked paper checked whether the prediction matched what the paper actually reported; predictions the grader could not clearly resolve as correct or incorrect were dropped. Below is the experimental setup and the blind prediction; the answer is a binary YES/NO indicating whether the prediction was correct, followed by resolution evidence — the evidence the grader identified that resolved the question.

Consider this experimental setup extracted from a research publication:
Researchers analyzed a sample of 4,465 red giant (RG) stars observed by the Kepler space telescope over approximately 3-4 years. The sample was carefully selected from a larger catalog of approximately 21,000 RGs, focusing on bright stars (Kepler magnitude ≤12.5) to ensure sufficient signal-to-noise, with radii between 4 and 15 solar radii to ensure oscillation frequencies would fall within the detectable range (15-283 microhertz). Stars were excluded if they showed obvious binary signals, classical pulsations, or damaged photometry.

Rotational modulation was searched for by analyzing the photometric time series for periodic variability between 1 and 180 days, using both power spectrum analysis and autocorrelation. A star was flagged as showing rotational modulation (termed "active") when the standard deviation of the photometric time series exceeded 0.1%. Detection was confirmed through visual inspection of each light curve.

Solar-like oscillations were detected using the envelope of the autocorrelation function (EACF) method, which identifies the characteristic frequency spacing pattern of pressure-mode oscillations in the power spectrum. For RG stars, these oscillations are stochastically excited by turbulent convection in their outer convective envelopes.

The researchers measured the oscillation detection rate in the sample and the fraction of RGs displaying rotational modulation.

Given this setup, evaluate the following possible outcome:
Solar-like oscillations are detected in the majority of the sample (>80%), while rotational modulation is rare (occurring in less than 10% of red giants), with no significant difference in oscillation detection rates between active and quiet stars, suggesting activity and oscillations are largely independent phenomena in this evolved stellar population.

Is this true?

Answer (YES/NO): NO